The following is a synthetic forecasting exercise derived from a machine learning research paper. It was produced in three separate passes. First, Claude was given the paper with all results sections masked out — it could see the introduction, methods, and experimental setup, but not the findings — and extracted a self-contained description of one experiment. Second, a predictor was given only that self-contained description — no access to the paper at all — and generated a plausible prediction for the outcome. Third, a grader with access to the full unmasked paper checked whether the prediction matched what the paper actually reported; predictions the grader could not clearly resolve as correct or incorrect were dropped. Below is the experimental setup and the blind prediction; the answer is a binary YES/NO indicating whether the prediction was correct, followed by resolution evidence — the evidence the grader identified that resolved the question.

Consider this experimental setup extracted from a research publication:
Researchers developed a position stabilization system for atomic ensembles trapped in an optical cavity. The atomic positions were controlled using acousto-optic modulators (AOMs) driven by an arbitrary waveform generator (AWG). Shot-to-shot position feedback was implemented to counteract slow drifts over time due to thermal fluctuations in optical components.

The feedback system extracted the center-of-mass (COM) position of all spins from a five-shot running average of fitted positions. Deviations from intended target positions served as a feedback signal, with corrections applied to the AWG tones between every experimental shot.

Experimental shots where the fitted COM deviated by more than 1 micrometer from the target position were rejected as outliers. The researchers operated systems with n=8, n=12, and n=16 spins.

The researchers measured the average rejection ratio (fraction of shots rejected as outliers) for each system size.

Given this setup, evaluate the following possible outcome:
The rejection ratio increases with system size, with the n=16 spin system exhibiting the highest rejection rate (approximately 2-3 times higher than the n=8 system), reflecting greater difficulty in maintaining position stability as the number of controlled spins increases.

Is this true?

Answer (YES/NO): NO